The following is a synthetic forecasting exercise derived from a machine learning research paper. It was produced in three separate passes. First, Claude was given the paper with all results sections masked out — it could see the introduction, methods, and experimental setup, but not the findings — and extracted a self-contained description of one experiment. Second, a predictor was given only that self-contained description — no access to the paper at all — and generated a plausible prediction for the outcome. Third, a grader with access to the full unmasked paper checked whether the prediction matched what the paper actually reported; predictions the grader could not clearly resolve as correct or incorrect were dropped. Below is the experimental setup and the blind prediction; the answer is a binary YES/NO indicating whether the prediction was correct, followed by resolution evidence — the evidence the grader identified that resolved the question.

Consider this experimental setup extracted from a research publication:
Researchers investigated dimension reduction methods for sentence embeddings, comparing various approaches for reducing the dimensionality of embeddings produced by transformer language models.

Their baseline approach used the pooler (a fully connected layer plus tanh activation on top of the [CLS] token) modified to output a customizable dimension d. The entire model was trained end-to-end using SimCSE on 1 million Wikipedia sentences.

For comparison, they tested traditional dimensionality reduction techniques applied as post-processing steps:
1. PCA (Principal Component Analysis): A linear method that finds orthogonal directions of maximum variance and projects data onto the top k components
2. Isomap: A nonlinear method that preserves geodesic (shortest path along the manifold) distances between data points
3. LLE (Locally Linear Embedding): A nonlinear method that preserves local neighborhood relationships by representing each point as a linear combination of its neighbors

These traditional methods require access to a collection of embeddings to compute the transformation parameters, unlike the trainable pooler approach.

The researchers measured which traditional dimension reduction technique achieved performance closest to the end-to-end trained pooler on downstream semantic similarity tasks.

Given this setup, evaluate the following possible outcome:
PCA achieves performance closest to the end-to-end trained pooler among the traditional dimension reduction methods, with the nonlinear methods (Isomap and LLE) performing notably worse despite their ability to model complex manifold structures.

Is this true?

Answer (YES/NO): YES